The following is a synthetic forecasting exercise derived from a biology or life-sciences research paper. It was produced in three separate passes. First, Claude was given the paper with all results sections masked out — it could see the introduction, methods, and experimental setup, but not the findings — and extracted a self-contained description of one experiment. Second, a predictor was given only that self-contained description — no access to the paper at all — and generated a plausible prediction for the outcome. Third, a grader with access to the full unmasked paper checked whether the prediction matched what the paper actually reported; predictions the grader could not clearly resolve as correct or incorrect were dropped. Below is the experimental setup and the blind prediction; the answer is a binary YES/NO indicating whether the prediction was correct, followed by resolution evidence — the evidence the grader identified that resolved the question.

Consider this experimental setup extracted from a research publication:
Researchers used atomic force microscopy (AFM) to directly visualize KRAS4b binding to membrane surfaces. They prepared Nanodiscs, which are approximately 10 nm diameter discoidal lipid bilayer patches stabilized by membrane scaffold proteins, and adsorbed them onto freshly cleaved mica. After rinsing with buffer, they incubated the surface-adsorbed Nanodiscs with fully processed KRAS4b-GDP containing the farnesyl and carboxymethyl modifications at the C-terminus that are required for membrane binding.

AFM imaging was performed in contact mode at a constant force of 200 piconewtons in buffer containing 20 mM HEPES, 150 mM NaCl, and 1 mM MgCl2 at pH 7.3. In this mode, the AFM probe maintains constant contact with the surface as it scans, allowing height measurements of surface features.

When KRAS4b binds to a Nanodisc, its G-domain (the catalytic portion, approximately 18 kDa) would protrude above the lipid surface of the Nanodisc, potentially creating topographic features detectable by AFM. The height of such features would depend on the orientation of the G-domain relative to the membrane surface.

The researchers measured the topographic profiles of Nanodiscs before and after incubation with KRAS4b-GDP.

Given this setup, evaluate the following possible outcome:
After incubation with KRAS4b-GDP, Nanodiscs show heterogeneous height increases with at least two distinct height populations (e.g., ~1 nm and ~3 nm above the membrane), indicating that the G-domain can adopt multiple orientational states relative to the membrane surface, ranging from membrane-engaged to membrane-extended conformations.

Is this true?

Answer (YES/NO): NO